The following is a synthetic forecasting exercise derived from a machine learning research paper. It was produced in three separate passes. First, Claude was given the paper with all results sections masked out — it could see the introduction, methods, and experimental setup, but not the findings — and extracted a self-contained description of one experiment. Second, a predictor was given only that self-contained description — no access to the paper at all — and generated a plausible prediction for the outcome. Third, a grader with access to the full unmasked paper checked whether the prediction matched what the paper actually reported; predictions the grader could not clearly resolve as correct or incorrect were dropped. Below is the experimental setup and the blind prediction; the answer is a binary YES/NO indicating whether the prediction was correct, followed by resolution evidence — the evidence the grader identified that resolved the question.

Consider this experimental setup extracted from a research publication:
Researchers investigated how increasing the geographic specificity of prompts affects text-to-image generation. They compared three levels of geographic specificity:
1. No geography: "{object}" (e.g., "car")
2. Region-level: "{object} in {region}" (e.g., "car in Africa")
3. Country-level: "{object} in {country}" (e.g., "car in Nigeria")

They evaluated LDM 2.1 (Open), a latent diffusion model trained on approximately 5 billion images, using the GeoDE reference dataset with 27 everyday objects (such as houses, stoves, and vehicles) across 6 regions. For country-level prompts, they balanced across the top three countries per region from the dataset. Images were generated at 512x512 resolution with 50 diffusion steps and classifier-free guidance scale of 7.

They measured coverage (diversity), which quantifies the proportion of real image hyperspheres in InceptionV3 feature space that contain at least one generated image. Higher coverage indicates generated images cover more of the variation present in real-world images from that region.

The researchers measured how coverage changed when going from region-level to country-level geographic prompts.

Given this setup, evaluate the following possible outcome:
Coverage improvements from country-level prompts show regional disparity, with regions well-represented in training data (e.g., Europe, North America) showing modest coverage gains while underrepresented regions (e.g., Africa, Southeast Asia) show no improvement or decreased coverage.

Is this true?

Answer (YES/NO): NO